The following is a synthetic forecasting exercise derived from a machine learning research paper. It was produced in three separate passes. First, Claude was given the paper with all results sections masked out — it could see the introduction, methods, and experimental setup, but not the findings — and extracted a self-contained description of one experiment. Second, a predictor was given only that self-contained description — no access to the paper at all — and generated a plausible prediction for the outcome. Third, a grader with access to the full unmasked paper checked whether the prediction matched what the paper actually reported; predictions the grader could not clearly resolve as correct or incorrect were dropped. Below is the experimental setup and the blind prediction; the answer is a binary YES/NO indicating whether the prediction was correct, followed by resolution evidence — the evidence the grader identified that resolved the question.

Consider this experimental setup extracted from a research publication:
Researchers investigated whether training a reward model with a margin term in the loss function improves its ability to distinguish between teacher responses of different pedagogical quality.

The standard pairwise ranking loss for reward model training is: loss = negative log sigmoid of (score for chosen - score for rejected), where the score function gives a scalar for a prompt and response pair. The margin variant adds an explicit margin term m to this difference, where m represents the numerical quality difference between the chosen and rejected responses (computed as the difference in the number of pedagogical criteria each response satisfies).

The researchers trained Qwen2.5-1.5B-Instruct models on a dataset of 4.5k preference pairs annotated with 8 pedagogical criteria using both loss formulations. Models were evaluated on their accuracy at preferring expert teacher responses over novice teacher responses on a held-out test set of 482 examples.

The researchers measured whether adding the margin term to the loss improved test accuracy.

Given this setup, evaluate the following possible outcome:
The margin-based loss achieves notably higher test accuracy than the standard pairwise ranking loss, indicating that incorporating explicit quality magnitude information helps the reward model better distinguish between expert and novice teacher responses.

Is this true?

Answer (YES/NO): NO